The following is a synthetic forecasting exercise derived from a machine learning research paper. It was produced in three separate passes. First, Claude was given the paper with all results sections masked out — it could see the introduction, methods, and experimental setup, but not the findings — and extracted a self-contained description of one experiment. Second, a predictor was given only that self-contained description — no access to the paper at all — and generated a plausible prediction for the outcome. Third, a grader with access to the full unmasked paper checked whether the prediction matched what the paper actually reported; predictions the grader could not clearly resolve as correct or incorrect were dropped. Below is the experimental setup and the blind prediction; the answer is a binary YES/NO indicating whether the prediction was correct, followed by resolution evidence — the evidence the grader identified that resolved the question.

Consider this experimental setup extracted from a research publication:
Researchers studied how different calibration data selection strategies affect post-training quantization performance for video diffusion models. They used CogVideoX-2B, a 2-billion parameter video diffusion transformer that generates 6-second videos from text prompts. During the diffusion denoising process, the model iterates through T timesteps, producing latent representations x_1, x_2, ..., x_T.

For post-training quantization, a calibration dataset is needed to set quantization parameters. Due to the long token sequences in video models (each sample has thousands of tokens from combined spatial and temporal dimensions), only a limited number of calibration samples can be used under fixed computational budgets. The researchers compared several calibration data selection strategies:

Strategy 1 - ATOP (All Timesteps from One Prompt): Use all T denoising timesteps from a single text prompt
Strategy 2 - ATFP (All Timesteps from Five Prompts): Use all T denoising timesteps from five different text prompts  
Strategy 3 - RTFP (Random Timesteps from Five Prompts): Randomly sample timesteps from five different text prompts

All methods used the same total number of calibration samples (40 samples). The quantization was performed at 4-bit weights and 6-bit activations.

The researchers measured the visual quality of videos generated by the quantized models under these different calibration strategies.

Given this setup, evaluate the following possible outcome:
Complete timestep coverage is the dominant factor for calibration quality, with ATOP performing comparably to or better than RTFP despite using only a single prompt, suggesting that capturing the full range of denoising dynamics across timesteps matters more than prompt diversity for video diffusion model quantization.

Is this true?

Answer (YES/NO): NO